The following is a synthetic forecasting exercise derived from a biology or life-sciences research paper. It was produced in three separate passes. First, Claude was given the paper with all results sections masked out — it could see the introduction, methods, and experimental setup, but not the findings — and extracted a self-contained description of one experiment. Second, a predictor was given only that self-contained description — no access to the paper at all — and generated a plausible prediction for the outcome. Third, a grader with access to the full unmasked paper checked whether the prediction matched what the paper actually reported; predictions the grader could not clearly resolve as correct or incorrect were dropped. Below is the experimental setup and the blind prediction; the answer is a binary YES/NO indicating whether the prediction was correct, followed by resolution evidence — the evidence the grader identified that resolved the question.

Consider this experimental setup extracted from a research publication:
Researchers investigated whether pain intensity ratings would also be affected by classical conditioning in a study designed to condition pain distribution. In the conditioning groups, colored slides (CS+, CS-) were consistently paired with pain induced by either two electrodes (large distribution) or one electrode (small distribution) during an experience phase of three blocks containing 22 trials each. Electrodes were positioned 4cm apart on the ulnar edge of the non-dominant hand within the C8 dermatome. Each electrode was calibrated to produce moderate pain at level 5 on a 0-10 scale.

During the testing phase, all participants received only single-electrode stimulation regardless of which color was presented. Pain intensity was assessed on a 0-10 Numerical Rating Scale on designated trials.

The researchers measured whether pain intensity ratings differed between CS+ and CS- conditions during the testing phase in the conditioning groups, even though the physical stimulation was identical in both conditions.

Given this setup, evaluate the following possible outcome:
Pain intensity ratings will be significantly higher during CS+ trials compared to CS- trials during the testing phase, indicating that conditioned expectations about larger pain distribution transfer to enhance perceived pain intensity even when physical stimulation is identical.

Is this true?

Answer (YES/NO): NO